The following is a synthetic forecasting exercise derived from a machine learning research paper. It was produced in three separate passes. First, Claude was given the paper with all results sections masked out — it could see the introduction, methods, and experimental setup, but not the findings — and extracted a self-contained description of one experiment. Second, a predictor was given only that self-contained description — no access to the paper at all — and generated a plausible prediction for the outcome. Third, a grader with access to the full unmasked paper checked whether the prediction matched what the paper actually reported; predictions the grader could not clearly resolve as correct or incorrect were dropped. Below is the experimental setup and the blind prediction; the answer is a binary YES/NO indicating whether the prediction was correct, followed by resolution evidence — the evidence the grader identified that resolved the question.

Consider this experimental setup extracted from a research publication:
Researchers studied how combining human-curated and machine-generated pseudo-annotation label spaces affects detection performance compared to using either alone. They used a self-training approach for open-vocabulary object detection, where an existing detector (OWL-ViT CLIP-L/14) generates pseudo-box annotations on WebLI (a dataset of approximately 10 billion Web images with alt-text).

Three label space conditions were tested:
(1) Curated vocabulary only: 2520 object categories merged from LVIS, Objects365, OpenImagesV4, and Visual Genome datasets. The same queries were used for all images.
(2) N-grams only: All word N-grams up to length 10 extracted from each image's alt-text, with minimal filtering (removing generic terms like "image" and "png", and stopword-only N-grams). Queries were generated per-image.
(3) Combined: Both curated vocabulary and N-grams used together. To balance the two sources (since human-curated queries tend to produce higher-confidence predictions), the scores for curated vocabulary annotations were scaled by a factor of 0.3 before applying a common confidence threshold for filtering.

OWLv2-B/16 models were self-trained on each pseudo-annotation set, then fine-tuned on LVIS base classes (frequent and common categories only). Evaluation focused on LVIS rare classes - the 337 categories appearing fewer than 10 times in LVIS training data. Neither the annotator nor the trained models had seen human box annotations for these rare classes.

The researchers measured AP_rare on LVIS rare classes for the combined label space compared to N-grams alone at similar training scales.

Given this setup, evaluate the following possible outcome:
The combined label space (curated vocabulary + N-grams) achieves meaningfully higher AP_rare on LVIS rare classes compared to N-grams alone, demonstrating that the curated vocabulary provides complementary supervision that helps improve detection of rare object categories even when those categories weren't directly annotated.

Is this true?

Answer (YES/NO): NO